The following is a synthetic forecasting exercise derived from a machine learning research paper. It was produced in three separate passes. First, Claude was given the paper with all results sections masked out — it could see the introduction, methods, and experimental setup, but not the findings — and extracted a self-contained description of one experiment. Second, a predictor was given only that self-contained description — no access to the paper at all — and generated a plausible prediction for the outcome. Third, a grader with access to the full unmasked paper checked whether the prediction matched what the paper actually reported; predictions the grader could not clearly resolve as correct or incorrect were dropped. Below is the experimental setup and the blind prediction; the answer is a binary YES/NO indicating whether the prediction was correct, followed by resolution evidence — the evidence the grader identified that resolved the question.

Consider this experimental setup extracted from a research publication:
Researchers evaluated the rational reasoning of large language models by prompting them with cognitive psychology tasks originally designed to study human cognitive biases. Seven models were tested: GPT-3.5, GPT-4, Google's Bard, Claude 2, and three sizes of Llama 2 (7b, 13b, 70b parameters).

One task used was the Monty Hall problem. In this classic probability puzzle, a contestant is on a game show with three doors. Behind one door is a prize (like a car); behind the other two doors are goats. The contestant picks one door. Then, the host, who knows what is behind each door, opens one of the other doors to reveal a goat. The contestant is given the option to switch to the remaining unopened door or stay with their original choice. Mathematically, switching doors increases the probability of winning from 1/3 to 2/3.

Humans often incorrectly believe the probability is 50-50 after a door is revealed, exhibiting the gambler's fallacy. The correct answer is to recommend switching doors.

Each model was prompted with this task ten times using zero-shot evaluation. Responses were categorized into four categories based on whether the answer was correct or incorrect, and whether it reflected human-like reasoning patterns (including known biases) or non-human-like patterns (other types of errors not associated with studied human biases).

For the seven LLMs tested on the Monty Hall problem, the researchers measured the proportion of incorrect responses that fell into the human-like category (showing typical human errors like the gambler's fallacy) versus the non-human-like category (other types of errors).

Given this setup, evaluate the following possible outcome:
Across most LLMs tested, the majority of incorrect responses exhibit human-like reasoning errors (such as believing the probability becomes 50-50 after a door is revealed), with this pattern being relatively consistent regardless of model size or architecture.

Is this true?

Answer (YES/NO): NO